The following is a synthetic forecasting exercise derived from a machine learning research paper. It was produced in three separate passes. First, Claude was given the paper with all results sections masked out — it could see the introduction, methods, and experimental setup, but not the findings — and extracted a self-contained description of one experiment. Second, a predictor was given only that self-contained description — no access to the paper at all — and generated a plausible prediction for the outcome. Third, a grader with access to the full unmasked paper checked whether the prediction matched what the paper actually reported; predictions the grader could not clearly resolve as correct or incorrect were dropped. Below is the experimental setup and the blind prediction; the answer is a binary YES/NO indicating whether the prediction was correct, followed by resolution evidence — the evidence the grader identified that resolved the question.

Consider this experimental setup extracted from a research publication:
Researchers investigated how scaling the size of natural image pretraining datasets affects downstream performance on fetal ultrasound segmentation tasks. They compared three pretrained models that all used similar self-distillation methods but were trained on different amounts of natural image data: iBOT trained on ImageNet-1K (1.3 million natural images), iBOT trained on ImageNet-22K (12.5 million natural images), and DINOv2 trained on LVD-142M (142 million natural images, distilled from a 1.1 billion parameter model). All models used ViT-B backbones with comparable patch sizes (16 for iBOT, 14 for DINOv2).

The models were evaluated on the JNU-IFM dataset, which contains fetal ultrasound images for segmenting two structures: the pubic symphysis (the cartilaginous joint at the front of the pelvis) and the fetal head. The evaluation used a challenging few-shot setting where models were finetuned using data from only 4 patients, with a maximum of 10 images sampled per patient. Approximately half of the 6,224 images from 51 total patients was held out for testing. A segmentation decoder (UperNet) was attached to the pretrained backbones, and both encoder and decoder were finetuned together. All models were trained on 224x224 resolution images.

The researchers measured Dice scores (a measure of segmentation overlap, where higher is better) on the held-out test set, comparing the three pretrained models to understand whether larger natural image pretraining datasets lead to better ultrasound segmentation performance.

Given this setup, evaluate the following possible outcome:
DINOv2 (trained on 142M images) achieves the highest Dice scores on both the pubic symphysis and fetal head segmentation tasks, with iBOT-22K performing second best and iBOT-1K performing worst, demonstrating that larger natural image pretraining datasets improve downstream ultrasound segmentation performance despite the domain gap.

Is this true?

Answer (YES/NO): NO